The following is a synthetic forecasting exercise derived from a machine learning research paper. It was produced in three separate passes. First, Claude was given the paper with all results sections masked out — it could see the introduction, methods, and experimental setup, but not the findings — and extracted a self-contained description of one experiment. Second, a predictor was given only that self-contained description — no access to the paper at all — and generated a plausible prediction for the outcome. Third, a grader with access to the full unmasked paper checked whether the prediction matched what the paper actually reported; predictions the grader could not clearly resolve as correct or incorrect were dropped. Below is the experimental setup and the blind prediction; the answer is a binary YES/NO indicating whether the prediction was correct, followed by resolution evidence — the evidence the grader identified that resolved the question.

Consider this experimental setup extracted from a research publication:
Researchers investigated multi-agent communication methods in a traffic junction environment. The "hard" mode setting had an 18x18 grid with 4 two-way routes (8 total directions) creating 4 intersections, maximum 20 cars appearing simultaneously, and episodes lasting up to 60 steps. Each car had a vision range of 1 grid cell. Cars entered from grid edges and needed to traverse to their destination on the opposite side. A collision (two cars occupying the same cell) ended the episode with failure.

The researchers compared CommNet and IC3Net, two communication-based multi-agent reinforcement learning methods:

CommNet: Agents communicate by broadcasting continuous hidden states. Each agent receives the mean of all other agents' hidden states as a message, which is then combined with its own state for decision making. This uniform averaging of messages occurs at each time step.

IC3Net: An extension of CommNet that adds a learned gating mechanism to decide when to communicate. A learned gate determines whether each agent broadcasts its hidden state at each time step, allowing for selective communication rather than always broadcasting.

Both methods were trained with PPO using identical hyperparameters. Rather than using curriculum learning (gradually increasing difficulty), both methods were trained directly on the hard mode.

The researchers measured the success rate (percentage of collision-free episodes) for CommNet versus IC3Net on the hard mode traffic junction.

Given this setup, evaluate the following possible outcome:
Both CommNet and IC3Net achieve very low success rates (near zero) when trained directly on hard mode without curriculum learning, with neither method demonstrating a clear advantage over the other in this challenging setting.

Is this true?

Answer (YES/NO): NO